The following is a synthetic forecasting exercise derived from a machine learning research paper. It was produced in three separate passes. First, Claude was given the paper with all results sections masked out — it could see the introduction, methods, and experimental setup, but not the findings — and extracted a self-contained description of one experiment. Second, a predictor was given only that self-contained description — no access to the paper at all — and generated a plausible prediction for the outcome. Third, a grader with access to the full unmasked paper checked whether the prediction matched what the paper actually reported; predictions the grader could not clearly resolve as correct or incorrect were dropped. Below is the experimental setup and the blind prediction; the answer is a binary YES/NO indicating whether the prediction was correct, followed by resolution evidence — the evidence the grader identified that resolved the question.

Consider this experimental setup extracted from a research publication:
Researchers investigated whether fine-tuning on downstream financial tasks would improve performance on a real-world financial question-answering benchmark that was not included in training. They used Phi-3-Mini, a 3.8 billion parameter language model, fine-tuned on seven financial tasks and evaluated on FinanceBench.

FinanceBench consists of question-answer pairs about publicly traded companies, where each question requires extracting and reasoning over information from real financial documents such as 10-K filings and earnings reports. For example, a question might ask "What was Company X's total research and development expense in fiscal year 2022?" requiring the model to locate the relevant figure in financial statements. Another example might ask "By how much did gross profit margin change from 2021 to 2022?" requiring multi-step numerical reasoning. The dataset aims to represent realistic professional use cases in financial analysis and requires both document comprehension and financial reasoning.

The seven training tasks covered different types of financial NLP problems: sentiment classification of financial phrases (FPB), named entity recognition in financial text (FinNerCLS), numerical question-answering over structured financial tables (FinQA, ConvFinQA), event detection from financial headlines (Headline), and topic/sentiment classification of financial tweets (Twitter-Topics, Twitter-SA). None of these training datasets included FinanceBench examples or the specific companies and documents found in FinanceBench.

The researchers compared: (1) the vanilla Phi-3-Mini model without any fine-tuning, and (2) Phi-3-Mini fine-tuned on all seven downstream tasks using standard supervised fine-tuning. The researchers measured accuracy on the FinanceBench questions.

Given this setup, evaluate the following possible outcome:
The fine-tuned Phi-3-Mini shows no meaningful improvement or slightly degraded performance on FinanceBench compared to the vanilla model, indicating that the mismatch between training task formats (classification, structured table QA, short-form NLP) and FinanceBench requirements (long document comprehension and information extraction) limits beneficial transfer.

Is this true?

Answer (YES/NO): YES